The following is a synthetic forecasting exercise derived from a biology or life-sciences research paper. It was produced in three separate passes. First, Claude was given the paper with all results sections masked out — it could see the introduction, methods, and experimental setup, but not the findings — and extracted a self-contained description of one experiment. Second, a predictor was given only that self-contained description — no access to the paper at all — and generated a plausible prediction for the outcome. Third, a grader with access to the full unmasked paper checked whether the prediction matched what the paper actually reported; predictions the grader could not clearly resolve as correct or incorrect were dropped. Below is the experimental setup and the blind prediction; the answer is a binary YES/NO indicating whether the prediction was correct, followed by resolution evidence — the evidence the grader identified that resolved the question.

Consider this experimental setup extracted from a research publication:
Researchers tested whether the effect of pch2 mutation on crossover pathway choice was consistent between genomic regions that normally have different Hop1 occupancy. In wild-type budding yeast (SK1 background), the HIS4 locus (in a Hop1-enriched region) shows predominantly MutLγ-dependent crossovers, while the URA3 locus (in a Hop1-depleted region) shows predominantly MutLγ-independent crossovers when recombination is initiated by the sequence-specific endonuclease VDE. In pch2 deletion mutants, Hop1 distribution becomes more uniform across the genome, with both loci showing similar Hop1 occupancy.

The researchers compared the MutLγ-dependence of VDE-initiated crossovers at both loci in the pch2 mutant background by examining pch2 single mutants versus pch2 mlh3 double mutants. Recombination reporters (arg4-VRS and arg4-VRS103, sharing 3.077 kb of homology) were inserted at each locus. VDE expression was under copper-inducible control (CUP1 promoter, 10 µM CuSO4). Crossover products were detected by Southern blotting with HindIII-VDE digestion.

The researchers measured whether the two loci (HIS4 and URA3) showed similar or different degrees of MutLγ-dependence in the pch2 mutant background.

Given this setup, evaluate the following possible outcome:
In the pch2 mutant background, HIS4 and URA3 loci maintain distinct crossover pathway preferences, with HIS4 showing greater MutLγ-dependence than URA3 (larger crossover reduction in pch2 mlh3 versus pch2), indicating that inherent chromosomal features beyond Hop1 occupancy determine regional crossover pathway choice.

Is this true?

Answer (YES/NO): NO